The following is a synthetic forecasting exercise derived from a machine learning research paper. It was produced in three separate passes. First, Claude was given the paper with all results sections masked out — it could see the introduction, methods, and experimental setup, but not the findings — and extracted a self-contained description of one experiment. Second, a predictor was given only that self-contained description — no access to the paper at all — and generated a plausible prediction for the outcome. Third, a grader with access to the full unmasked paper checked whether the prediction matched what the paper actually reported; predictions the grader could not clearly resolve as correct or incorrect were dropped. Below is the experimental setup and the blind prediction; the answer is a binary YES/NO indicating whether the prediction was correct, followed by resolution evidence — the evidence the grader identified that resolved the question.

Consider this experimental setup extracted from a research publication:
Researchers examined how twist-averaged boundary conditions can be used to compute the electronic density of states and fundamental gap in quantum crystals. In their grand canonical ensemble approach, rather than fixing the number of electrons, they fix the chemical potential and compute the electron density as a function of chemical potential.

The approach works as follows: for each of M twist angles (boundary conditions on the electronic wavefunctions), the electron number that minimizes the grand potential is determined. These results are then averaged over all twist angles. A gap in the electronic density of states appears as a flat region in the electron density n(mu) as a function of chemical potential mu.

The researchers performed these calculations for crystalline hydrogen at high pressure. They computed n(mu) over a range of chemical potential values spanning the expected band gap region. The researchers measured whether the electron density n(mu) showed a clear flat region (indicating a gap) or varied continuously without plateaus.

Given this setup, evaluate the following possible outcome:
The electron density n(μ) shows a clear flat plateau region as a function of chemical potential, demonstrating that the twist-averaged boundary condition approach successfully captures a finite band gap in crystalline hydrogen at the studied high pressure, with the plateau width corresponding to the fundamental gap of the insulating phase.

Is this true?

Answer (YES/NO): YES